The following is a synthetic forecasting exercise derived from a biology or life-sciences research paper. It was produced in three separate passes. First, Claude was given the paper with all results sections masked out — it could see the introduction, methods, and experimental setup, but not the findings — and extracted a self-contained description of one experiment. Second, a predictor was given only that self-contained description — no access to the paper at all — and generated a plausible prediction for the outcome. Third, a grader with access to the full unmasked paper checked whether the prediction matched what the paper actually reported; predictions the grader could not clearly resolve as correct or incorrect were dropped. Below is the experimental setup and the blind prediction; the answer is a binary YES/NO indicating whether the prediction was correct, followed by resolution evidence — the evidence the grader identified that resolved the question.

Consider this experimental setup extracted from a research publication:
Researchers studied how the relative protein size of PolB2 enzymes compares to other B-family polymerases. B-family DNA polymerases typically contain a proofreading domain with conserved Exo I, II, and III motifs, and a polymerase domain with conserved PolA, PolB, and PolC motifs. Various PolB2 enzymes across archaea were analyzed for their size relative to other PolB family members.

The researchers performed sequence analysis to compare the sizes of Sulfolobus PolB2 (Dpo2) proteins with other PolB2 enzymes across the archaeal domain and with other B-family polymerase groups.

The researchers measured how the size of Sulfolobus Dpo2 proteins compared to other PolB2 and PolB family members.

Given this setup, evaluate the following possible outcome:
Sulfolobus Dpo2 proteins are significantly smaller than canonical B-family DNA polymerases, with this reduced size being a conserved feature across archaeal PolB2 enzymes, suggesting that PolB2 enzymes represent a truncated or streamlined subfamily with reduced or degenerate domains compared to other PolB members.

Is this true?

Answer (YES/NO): NO